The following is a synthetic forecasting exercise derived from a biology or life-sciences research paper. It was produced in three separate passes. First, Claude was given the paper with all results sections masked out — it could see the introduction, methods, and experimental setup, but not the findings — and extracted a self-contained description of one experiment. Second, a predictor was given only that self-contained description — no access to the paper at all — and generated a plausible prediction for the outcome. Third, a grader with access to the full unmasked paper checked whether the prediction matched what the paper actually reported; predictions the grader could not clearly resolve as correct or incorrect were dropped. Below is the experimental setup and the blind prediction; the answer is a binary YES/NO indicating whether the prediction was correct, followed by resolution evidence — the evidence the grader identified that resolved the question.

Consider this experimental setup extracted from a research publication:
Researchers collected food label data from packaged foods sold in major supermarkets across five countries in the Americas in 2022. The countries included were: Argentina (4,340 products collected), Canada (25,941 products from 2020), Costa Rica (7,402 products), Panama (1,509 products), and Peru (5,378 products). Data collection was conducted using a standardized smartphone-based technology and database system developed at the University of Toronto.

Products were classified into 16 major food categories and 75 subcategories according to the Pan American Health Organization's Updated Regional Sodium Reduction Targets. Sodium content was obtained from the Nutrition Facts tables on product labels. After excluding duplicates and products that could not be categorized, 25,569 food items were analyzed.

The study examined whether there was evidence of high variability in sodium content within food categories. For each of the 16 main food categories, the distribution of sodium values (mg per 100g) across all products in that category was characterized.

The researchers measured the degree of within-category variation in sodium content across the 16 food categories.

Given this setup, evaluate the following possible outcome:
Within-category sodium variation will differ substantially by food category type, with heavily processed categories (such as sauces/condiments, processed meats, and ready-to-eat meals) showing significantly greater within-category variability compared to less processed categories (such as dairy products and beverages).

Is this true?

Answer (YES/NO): NO